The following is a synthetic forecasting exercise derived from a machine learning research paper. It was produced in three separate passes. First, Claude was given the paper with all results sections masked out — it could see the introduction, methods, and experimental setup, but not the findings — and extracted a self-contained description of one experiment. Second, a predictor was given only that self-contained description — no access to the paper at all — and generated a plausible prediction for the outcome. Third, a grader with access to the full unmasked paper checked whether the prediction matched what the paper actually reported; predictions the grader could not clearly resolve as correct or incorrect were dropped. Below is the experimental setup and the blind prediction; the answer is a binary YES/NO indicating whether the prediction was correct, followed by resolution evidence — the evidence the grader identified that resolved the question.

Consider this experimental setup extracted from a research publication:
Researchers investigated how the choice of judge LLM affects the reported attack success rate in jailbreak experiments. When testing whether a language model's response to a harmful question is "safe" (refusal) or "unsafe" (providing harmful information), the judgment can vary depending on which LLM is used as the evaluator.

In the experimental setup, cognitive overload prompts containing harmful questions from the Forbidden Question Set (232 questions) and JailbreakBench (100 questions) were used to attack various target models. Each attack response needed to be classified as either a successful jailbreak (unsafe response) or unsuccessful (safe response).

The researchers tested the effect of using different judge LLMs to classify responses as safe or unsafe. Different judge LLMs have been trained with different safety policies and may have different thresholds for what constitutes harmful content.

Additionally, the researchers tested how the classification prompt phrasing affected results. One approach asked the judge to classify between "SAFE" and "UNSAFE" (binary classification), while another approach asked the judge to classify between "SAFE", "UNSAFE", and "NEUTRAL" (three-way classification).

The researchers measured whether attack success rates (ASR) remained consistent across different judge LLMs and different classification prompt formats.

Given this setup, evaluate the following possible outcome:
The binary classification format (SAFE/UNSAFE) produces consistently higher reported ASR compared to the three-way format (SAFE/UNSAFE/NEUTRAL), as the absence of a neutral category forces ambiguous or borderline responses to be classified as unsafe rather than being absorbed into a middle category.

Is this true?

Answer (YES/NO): YES